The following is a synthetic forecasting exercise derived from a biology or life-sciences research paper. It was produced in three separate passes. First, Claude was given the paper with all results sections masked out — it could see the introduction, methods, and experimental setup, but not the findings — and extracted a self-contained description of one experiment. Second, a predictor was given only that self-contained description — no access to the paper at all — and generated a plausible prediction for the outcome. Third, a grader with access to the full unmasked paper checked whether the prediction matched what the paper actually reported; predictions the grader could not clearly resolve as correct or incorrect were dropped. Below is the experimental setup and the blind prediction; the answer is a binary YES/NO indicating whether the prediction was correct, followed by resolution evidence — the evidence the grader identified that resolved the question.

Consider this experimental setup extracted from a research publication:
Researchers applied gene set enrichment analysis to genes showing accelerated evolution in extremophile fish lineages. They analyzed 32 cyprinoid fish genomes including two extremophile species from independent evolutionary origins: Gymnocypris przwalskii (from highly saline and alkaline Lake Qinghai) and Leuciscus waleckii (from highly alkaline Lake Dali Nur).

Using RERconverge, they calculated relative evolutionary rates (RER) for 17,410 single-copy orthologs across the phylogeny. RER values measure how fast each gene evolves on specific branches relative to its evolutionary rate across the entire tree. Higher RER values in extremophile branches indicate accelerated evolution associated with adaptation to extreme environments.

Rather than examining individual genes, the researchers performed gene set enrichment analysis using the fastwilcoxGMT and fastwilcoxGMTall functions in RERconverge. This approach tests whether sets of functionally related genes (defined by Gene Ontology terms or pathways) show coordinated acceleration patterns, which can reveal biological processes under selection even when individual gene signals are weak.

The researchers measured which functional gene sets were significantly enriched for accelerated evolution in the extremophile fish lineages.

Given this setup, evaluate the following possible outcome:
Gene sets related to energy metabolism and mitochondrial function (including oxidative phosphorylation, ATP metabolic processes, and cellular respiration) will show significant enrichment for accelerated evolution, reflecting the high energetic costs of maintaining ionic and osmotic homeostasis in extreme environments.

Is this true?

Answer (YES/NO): NO